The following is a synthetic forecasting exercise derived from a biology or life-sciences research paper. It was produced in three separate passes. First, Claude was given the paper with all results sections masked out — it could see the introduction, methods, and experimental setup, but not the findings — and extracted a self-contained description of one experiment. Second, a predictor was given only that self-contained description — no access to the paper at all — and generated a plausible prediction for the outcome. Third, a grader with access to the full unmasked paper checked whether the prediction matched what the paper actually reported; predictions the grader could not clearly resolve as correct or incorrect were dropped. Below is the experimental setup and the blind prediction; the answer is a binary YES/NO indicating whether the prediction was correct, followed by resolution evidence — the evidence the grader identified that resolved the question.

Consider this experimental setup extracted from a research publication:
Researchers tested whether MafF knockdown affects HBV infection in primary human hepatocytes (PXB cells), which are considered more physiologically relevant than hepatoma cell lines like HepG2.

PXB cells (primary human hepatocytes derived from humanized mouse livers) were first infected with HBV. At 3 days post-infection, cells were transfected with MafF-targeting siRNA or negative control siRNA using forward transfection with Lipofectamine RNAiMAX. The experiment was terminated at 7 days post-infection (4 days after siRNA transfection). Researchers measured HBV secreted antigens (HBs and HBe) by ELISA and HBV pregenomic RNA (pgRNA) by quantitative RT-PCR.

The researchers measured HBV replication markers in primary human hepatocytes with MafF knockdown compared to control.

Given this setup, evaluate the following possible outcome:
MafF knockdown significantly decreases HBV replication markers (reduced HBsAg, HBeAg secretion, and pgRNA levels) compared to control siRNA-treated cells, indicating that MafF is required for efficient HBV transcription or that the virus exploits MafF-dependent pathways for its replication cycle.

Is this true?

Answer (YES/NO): NO